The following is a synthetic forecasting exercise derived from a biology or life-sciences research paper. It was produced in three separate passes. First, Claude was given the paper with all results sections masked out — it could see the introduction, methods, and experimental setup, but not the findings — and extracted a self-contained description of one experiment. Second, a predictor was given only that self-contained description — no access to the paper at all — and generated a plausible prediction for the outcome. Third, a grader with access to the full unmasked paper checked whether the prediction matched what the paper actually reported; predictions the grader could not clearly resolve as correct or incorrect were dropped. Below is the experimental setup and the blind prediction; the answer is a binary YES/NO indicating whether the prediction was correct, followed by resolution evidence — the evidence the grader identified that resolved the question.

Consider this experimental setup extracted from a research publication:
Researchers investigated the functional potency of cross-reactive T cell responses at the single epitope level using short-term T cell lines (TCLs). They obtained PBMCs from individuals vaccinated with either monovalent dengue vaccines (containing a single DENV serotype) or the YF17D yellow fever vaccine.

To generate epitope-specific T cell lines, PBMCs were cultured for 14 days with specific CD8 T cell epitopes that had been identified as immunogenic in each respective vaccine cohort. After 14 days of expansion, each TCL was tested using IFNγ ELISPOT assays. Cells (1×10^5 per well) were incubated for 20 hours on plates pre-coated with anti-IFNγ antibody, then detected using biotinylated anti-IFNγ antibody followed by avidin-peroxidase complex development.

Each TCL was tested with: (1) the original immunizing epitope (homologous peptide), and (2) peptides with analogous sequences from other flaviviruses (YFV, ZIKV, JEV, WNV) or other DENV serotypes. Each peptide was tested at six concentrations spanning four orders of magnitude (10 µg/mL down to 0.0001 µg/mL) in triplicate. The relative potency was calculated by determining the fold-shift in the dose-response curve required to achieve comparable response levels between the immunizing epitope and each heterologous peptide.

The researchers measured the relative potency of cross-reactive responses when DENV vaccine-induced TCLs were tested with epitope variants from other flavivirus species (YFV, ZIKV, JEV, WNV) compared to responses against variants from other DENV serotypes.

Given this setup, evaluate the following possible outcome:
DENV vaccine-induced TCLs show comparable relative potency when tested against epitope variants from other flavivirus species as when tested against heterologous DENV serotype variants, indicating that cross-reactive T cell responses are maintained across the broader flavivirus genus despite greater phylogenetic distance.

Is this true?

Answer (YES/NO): NO